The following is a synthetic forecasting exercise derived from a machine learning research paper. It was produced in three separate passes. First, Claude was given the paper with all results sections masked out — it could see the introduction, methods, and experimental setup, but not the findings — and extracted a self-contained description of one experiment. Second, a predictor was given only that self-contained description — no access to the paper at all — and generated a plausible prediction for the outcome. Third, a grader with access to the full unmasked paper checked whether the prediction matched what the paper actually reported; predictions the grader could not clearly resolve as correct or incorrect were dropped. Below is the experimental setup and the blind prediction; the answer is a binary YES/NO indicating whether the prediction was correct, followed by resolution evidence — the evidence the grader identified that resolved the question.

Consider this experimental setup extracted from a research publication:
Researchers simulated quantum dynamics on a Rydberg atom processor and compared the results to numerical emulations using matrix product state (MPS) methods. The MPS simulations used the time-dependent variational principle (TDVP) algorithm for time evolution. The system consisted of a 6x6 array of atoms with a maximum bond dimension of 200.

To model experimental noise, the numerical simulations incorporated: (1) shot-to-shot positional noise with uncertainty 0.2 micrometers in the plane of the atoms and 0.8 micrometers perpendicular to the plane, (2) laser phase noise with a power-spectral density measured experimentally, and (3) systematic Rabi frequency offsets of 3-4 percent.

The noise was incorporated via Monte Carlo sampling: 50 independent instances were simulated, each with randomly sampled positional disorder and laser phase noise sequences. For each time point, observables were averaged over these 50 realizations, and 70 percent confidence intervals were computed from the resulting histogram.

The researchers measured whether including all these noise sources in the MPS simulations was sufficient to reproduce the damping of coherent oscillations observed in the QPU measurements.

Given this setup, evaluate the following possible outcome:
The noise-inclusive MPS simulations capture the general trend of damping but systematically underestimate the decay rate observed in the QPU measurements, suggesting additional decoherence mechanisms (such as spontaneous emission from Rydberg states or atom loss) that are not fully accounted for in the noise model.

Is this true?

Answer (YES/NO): NO